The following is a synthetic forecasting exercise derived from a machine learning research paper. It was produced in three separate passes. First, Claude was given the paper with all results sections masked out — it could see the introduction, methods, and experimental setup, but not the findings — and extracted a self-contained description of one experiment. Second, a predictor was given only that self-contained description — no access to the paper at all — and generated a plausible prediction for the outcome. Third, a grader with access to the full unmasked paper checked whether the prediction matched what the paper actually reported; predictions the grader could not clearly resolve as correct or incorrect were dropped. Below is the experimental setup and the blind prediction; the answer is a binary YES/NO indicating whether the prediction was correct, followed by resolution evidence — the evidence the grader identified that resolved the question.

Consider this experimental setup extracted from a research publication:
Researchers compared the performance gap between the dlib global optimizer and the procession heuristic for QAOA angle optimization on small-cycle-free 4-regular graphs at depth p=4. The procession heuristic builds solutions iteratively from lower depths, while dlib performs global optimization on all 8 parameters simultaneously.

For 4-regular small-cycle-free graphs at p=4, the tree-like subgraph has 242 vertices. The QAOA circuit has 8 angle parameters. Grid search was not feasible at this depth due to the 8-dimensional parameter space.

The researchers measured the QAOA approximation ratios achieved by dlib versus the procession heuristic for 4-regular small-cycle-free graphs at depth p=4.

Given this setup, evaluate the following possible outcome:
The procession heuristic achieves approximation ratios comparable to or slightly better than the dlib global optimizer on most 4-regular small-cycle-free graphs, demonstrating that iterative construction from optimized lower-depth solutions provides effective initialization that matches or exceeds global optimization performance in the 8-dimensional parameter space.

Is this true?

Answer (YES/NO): NO